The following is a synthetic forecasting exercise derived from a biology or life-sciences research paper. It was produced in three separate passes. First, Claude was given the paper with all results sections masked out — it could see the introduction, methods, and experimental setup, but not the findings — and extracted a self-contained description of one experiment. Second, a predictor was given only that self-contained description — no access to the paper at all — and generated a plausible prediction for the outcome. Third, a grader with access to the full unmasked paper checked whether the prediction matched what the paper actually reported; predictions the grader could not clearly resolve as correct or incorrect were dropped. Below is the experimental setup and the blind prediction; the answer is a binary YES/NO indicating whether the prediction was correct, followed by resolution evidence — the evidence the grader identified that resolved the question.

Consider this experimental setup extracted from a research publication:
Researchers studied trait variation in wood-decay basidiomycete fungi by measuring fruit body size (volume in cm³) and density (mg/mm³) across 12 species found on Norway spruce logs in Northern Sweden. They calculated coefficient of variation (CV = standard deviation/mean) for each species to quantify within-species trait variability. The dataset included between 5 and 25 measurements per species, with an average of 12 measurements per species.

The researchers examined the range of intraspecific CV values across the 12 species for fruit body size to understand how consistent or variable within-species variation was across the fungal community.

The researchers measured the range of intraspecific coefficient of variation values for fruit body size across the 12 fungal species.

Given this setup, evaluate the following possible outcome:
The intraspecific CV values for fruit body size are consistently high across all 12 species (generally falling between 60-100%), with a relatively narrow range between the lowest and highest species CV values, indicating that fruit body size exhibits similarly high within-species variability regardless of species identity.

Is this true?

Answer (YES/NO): NO